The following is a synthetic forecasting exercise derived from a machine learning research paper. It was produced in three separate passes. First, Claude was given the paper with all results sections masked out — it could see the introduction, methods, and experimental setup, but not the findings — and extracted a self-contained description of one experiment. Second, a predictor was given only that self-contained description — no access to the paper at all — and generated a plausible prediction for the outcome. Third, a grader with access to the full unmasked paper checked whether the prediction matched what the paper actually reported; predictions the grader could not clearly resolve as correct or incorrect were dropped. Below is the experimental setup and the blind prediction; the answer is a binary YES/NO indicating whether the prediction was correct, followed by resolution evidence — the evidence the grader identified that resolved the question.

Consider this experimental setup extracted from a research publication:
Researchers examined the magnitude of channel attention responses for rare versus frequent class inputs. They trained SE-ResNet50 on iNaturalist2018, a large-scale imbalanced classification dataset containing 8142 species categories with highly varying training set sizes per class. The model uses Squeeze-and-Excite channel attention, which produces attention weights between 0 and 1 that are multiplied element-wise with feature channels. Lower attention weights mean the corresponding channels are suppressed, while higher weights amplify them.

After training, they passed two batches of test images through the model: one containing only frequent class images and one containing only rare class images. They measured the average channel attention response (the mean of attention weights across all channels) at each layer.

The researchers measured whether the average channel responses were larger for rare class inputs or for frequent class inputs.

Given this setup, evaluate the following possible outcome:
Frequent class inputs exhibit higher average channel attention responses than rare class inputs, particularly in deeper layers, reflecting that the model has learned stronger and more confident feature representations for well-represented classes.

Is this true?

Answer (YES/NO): YES